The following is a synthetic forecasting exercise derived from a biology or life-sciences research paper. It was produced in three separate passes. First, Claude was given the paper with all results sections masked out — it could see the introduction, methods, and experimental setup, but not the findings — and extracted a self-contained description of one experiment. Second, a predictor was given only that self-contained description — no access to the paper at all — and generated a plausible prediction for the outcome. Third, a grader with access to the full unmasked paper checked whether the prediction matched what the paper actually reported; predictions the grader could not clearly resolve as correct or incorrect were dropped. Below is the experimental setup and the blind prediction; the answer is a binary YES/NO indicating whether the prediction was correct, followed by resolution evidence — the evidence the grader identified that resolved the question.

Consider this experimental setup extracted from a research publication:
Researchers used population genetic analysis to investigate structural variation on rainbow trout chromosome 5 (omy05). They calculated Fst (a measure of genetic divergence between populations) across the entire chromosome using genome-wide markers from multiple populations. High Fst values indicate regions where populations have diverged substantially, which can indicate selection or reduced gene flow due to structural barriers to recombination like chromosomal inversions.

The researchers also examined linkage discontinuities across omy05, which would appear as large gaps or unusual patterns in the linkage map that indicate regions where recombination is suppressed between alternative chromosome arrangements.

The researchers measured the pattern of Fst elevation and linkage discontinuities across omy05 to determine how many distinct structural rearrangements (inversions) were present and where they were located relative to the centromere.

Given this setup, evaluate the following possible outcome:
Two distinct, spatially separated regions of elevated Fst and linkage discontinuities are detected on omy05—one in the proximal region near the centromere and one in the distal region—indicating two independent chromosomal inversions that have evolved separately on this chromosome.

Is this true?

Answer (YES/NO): NO